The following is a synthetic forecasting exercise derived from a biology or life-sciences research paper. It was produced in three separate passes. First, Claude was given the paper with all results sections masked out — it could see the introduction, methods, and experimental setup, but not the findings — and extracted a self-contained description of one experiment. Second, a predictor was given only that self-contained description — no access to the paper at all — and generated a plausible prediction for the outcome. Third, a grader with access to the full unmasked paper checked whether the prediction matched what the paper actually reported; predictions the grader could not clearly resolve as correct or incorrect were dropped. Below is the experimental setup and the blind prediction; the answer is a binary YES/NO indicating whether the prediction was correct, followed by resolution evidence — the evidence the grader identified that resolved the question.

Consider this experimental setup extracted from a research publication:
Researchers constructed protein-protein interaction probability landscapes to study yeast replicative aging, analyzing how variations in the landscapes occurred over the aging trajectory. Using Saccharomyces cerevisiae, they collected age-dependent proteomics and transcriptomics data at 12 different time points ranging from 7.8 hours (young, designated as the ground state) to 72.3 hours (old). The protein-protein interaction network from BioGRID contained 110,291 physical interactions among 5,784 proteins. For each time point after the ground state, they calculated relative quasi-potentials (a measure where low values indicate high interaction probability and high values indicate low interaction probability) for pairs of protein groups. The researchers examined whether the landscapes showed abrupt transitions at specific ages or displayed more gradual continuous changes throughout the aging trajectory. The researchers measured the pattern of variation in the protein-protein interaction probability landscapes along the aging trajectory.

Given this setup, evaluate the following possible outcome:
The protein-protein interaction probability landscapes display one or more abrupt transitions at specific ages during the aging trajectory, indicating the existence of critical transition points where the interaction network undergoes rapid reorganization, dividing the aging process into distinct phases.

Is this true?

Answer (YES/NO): NO